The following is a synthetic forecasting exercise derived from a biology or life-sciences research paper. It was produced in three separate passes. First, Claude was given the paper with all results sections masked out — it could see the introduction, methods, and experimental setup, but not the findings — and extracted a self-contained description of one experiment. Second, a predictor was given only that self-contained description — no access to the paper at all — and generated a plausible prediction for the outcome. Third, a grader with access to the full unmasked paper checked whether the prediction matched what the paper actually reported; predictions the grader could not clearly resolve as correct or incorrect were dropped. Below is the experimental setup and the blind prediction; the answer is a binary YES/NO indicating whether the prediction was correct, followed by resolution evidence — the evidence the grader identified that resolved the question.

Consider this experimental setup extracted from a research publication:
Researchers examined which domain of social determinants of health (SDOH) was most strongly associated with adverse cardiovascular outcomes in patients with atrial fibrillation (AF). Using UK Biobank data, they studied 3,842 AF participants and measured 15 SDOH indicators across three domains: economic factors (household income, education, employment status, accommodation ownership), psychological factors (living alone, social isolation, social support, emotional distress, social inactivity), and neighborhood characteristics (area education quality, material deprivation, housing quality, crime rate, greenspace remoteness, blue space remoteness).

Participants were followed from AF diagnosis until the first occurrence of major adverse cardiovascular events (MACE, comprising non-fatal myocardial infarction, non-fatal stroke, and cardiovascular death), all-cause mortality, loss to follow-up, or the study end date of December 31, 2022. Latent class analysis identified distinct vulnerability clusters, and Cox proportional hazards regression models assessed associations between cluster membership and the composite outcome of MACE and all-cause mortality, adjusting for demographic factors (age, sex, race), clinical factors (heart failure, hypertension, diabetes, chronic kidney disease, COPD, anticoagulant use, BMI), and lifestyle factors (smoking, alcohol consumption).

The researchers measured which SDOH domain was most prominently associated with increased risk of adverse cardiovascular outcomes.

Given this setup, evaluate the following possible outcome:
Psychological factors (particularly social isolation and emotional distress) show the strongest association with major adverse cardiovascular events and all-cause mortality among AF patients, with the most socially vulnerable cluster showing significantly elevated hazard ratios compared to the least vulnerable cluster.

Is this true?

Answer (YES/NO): NO